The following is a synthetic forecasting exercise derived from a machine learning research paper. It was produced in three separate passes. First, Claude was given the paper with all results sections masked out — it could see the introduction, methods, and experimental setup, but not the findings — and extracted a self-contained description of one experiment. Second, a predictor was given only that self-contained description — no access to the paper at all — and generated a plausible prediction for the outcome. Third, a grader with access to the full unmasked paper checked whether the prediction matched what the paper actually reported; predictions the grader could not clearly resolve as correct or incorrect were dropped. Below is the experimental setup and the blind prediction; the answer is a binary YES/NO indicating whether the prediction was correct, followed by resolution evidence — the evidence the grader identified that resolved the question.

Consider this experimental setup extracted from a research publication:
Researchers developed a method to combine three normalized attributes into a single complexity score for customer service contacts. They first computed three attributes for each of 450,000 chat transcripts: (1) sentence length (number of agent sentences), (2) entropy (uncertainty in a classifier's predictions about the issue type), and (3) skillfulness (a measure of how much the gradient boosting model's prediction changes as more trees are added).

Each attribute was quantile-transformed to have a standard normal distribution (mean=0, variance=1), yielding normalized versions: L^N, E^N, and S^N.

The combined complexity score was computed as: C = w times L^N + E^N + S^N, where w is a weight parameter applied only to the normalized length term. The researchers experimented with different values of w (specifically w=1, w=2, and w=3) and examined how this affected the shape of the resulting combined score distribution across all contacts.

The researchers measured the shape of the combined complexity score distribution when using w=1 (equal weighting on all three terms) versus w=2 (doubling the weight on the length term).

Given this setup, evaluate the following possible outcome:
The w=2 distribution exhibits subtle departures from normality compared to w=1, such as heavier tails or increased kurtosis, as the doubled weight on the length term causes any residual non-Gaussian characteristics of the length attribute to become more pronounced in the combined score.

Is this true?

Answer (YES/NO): NO